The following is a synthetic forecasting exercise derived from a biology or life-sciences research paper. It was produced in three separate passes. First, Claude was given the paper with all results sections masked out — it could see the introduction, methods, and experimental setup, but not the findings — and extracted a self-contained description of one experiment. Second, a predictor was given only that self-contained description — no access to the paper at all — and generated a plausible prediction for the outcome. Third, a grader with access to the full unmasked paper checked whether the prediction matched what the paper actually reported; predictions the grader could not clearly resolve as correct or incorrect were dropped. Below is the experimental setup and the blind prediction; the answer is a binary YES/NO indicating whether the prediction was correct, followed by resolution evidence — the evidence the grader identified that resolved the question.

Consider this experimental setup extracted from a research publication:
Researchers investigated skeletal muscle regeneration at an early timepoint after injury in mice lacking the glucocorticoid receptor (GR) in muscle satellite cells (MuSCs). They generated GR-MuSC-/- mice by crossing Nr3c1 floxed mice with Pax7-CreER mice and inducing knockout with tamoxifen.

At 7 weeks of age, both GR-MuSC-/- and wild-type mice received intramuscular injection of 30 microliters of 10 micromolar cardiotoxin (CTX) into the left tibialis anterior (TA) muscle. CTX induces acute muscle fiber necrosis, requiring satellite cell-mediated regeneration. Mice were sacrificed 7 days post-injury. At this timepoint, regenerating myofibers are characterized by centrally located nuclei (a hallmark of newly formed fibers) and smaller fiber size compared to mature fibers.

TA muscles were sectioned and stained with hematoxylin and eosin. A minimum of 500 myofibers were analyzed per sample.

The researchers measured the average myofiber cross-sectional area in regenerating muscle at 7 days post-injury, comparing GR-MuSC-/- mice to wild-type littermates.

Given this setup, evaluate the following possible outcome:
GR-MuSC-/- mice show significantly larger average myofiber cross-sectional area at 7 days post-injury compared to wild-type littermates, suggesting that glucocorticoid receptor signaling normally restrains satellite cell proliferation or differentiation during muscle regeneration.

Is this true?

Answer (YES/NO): NO